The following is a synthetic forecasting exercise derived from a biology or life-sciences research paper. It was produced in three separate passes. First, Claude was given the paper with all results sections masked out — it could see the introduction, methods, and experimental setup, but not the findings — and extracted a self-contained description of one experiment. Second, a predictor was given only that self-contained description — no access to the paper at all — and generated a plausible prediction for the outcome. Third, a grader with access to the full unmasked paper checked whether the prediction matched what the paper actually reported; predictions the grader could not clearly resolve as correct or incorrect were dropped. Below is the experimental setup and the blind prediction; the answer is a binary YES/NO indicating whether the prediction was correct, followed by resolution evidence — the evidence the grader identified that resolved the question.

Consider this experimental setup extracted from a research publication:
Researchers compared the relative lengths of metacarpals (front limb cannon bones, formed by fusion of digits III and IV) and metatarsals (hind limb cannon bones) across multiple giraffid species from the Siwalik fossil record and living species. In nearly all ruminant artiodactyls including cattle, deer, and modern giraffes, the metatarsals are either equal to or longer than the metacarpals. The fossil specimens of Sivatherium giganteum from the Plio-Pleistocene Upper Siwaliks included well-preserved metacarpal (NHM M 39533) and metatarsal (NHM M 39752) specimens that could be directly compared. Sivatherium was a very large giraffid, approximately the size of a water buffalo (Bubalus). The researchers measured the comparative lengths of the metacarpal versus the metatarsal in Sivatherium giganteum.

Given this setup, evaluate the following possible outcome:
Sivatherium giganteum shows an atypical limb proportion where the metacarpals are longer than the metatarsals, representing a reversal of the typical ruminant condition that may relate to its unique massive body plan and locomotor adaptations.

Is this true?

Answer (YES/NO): NO